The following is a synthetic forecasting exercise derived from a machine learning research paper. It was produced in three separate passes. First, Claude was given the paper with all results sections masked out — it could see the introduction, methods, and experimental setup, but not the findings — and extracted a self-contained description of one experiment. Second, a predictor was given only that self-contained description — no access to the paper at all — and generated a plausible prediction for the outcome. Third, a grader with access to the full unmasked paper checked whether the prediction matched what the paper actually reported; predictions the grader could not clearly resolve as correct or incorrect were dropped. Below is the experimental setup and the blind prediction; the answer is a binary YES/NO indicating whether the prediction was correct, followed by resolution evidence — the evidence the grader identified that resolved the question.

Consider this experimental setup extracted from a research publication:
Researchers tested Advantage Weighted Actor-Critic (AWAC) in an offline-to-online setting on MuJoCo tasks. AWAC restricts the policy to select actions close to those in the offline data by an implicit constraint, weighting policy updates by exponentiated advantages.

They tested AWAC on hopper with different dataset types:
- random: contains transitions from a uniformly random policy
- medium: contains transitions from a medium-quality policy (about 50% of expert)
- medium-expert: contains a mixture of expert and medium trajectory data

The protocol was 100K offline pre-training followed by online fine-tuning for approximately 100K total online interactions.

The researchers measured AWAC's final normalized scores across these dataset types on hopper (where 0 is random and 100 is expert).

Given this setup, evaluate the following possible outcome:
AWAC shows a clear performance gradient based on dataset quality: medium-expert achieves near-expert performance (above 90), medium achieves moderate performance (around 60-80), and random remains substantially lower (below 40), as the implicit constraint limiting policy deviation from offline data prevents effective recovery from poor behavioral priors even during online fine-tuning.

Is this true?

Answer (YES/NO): NO